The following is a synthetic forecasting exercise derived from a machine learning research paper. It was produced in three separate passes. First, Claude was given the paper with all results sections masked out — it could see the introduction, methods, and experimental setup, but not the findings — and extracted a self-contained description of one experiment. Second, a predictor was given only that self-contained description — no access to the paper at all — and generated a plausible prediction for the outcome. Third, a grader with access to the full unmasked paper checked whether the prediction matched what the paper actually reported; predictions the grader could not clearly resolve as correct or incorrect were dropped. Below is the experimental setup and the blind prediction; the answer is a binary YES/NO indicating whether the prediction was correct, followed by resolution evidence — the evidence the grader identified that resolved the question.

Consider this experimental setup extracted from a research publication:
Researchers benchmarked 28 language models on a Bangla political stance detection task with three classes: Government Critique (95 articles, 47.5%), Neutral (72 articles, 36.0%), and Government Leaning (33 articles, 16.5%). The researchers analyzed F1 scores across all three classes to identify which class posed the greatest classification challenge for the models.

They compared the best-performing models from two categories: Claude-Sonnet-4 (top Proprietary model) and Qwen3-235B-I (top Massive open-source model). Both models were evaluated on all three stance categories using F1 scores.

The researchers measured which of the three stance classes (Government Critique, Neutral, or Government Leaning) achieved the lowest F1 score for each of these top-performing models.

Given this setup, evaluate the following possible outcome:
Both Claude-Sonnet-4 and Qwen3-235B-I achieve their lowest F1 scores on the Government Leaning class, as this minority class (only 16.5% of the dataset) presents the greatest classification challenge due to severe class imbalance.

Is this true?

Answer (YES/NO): YES